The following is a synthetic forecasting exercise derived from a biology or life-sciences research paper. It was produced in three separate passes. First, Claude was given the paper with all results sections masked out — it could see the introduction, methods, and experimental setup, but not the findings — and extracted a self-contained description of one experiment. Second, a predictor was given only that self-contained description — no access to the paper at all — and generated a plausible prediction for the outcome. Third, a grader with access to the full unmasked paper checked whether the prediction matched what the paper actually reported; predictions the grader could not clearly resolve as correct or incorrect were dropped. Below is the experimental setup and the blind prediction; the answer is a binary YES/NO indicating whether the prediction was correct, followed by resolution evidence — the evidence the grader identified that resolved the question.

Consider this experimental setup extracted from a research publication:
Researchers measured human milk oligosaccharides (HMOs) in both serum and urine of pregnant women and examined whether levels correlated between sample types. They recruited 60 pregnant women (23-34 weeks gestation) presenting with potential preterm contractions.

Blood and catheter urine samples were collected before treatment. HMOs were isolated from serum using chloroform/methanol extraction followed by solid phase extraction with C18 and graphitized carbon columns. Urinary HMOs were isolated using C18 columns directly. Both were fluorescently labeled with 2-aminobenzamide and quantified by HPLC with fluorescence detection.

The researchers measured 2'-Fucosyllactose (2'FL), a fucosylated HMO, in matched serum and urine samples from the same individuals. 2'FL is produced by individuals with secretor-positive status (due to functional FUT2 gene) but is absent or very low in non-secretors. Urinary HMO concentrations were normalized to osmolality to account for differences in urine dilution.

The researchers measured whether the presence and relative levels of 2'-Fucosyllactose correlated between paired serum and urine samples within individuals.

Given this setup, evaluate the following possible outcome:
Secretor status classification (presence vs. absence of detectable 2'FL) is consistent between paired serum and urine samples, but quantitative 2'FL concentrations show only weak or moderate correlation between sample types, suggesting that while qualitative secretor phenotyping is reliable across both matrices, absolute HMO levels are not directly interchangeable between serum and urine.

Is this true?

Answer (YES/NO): NO